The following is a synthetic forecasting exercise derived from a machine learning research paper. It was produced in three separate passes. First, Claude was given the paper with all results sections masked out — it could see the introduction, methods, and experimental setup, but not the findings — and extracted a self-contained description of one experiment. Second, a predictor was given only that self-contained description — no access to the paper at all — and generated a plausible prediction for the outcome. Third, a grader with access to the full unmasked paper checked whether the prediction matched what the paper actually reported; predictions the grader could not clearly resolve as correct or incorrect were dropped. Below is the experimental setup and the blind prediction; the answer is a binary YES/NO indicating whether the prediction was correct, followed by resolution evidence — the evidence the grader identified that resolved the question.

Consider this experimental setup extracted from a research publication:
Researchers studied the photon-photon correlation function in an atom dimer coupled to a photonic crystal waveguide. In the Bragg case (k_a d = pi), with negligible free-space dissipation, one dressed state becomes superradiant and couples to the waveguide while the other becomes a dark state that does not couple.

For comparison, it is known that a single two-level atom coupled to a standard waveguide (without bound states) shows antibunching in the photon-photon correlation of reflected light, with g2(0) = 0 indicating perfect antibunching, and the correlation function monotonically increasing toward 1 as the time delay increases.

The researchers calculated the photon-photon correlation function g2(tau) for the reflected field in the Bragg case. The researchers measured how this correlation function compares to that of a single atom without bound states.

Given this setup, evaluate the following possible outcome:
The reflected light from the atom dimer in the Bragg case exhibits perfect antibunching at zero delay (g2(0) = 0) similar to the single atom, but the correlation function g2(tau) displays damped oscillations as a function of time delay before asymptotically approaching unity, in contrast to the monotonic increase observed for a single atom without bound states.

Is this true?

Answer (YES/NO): NO